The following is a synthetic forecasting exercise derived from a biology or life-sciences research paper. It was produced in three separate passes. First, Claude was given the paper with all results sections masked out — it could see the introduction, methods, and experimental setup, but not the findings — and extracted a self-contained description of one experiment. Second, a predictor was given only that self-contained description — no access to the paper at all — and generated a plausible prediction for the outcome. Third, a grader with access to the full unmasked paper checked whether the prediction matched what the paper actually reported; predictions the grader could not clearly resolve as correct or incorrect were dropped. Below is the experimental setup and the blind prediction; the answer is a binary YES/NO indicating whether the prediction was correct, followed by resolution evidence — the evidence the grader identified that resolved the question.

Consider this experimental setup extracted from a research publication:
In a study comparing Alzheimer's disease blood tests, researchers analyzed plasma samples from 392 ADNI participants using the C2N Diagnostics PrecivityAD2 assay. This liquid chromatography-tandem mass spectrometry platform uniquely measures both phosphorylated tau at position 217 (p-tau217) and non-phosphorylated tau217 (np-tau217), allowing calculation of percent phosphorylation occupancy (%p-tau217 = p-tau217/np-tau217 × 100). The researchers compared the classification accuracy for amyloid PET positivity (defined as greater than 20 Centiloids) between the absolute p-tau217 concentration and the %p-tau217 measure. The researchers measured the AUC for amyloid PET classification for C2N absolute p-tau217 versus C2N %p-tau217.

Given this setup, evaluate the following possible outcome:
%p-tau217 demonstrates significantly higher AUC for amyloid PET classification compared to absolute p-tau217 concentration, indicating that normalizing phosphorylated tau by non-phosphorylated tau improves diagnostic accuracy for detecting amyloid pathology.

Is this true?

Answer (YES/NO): NO